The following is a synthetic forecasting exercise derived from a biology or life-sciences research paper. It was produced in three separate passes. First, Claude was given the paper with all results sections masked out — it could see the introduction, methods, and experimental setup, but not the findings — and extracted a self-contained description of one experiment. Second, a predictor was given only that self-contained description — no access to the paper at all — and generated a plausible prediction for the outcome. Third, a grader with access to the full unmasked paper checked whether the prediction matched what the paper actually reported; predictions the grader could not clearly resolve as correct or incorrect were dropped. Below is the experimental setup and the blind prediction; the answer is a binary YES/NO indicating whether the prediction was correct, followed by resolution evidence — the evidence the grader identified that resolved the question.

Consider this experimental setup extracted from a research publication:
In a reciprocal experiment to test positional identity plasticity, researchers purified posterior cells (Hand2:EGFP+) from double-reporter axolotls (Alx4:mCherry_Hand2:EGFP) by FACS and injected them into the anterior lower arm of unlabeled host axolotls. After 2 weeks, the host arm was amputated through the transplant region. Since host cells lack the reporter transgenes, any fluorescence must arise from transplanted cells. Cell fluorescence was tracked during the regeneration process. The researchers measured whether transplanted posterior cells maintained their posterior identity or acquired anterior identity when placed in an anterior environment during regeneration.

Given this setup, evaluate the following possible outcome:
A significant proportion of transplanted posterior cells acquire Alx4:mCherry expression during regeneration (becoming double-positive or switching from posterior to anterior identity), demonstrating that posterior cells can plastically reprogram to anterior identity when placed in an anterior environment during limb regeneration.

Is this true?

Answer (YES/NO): NO